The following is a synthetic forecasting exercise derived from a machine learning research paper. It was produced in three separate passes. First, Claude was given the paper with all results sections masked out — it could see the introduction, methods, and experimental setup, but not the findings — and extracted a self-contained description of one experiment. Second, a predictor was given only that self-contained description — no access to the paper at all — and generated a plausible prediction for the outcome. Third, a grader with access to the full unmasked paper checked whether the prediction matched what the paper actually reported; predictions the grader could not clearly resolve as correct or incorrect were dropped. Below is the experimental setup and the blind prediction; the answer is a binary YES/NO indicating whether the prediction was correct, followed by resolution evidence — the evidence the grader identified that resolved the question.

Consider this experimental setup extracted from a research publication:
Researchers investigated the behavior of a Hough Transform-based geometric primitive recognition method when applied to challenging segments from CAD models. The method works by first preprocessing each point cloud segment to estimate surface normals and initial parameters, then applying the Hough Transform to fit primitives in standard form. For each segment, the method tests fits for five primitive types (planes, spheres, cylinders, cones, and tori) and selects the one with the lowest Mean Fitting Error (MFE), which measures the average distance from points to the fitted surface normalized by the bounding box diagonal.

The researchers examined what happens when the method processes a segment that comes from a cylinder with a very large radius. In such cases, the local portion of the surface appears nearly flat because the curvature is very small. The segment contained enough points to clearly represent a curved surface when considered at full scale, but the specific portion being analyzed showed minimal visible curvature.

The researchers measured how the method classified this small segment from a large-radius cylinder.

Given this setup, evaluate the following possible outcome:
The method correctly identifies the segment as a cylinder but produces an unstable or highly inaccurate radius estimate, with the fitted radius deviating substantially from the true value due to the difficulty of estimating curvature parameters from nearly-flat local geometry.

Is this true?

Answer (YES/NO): NO